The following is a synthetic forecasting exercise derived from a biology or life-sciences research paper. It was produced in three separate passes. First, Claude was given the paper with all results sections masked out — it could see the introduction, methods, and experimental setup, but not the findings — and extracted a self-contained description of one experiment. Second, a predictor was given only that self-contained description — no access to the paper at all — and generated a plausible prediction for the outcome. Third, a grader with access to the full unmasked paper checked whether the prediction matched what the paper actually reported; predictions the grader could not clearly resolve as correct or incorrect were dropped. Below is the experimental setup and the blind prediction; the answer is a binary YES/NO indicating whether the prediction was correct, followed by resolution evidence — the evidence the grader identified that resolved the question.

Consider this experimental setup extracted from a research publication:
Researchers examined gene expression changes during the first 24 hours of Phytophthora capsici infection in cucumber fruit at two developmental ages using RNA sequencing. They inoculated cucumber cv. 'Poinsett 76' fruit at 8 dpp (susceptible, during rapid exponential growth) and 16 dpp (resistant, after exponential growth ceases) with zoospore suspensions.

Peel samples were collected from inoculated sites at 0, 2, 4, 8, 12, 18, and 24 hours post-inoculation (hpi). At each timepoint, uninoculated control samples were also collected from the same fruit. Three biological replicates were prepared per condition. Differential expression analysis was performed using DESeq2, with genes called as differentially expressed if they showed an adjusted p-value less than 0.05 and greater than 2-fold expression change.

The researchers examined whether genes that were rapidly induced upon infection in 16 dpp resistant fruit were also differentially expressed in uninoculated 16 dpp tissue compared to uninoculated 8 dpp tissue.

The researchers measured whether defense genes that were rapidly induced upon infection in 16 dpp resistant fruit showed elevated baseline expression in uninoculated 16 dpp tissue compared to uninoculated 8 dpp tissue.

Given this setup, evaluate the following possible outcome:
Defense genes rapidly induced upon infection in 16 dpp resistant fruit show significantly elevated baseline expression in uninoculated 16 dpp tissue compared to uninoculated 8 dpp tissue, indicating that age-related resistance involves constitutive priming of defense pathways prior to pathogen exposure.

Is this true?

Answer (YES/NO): YES